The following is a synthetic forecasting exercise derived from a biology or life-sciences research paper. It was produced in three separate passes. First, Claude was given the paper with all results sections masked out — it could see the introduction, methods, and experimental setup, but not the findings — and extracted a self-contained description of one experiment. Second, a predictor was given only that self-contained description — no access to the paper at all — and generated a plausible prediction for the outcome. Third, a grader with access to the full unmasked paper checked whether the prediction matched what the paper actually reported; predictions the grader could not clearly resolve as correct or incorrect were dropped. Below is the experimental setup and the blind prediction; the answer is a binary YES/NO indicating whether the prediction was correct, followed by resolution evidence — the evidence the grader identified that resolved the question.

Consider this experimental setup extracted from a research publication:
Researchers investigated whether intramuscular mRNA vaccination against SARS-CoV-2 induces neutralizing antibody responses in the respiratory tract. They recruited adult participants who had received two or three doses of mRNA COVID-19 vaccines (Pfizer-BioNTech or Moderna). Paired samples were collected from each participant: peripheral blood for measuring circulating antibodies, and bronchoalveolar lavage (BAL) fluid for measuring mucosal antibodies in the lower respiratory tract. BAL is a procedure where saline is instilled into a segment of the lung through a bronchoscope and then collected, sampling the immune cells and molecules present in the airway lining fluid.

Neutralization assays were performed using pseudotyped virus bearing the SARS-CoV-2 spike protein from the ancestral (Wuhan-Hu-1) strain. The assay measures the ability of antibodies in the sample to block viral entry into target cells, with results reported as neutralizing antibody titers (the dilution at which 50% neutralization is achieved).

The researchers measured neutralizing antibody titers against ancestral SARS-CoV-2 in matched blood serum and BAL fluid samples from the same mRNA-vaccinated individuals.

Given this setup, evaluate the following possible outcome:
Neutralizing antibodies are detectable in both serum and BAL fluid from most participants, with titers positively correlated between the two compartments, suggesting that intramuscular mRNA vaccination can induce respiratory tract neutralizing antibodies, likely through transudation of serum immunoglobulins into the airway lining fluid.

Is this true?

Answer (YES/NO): NO